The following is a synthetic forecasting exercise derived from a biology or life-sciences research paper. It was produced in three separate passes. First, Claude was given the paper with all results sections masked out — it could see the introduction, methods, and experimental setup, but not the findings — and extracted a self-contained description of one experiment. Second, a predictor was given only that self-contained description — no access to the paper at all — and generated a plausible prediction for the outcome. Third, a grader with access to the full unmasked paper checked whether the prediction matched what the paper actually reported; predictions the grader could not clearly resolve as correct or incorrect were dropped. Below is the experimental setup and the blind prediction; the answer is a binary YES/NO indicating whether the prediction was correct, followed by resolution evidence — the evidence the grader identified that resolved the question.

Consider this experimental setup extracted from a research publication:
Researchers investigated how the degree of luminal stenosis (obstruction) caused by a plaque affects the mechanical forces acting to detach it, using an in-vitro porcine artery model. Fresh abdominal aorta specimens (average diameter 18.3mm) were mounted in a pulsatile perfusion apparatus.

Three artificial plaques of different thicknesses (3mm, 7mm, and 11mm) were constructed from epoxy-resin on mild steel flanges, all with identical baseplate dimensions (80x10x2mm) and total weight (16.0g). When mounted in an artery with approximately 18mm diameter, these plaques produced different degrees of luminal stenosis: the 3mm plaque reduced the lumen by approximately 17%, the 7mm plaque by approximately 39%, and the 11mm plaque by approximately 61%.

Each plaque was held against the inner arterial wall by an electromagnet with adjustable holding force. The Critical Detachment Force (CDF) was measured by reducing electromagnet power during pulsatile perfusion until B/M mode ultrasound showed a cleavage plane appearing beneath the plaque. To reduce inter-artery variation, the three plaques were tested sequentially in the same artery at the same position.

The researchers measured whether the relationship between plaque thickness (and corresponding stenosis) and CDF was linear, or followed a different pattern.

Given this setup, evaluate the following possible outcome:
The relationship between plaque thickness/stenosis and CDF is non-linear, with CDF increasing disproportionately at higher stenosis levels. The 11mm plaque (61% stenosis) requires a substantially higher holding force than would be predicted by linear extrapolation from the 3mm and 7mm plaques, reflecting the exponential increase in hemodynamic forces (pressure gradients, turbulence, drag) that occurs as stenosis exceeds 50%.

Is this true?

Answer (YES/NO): NO